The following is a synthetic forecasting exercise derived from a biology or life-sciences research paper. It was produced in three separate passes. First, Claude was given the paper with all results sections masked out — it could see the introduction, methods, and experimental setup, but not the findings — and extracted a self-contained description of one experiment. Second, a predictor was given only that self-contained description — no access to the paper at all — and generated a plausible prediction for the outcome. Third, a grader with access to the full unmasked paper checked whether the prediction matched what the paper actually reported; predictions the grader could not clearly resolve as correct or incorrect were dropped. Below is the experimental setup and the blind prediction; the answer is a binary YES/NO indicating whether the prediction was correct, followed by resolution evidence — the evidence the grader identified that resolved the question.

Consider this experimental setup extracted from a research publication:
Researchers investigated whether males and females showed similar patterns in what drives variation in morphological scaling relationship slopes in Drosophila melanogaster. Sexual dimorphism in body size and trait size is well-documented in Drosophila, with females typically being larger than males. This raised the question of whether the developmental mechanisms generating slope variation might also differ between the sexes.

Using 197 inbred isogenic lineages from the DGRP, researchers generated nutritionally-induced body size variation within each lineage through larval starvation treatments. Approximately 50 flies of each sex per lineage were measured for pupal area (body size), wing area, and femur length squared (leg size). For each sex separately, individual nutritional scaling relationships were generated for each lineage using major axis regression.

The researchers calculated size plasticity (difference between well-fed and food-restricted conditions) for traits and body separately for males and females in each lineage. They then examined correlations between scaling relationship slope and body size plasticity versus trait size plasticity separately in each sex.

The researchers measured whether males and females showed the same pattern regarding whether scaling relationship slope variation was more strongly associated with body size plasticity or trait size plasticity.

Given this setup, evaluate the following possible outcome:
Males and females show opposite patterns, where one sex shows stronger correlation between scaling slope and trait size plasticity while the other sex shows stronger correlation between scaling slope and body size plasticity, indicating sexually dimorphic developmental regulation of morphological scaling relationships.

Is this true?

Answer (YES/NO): NO